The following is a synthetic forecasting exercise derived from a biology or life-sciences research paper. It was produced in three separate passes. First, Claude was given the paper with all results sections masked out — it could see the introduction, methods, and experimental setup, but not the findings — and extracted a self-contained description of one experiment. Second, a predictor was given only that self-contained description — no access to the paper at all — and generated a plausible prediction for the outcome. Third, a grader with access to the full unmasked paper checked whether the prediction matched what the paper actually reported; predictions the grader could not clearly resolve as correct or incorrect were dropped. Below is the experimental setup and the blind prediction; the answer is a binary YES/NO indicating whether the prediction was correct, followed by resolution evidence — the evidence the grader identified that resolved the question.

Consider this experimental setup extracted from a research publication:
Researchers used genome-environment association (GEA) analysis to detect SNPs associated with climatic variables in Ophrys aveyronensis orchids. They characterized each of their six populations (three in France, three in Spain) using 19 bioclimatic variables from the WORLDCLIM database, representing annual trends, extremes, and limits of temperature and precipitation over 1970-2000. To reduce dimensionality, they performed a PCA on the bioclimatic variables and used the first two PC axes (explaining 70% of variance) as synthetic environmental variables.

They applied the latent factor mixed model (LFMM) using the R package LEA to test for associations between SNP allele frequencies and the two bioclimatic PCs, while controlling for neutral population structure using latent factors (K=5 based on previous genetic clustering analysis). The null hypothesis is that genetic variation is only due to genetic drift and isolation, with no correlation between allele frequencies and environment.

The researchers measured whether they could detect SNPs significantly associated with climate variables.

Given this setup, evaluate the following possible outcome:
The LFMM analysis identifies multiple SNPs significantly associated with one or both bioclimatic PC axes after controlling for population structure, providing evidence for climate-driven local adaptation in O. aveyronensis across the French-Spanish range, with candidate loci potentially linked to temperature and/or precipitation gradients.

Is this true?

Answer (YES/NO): YES